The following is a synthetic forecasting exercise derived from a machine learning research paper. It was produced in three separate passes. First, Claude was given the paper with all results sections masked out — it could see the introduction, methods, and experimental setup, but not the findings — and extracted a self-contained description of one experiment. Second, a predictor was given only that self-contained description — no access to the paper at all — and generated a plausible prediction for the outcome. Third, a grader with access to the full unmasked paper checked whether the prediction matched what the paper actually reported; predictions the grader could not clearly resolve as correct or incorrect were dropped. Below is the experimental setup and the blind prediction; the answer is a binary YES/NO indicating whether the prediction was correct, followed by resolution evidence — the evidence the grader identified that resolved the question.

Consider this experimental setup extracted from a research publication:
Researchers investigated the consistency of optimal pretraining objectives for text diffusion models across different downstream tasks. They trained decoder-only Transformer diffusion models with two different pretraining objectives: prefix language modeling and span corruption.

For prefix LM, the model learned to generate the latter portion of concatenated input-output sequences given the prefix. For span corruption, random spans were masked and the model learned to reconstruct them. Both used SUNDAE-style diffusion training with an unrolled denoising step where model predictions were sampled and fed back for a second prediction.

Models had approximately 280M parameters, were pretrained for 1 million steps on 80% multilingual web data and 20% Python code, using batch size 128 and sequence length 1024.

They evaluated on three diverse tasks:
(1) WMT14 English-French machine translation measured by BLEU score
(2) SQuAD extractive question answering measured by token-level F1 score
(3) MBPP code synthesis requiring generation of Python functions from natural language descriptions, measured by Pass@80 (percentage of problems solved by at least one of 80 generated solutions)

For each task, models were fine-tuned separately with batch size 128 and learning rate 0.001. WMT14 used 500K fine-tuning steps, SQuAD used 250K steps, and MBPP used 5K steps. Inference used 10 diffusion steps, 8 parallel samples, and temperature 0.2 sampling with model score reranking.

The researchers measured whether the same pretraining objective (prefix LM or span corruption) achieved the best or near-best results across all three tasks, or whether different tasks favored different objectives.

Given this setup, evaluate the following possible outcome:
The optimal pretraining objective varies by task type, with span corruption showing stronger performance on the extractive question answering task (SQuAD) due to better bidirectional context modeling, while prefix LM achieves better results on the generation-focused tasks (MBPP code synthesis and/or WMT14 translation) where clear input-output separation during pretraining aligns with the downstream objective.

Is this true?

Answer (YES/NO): YES